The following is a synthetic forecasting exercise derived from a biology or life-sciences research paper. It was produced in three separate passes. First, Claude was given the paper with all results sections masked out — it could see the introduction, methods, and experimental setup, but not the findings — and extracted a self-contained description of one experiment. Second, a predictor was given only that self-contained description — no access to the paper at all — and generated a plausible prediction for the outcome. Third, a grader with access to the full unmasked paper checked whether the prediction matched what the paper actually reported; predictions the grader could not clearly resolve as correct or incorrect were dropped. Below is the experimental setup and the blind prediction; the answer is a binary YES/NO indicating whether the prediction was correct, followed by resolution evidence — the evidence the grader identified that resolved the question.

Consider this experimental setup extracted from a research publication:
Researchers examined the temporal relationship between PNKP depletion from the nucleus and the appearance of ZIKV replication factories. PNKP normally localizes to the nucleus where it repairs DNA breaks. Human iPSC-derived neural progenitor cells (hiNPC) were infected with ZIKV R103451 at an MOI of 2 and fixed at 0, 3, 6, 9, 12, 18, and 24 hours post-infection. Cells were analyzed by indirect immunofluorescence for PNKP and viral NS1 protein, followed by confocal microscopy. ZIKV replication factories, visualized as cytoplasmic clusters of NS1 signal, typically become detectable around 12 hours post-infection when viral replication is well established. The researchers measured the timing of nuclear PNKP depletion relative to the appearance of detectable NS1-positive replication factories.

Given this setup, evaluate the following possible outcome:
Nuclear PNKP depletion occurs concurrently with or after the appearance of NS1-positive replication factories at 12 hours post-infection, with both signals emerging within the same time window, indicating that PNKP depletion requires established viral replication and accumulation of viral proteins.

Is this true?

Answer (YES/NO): NO